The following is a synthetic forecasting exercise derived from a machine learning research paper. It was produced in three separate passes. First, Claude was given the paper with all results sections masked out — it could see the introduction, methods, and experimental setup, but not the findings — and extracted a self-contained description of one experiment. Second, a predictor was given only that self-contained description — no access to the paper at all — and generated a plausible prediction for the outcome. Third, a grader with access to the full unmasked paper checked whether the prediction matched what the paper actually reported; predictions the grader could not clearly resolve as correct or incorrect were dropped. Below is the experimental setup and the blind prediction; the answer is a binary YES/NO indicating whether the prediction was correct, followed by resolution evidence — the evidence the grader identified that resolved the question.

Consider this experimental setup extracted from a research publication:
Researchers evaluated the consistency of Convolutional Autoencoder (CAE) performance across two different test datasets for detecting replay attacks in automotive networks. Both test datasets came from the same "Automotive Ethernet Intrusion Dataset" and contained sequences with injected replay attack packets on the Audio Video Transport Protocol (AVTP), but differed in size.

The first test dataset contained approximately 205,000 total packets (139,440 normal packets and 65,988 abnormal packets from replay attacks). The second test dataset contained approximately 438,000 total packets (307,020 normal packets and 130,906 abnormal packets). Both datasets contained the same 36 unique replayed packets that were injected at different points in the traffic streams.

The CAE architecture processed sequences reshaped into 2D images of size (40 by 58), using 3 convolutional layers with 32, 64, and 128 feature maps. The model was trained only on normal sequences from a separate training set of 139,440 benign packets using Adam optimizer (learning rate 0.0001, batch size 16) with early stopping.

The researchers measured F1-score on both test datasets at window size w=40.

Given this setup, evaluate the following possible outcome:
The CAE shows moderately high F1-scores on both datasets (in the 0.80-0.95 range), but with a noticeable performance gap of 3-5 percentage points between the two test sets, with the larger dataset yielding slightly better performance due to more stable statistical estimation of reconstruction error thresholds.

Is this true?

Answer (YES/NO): NO